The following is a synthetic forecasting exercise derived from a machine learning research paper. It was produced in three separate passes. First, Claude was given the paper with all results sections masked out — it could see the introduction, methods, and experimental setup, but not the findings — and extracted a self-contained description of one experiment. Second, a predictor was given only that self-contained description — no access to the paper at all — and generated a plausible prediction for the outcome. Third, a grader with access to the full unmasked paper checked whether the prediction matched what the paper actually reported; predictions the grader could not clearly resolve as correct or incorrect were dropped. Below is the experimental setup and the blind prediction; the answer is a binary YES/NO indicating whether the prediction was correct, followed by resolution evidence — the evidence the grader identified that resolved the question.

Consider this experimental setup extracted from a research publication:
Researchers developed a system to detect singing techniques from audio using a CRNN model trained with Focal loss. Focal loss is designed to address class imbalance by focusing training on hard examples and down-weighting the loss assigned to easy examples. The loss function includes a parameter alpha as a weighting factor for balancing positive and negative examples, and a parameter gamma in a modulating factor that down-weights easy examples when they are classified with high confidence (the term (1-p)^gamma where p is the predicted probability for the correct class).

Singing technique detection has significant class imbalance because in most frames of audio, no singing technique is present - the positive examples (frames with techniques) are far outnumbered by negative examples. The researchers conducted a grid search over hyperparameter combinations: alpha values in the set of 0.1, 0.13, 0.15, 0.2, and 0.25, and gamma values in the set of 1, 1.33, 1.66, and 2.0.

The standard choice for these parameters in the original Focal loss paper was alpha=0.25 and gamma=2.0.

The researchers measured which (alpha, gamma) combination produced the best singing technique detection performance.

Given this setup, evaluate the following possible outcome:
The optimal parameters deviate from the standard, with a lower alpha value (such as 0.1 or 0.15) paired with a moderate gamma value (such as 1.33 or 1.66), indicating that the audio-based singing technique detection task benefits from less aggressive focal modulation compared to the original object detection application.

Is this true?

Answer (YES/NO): YES